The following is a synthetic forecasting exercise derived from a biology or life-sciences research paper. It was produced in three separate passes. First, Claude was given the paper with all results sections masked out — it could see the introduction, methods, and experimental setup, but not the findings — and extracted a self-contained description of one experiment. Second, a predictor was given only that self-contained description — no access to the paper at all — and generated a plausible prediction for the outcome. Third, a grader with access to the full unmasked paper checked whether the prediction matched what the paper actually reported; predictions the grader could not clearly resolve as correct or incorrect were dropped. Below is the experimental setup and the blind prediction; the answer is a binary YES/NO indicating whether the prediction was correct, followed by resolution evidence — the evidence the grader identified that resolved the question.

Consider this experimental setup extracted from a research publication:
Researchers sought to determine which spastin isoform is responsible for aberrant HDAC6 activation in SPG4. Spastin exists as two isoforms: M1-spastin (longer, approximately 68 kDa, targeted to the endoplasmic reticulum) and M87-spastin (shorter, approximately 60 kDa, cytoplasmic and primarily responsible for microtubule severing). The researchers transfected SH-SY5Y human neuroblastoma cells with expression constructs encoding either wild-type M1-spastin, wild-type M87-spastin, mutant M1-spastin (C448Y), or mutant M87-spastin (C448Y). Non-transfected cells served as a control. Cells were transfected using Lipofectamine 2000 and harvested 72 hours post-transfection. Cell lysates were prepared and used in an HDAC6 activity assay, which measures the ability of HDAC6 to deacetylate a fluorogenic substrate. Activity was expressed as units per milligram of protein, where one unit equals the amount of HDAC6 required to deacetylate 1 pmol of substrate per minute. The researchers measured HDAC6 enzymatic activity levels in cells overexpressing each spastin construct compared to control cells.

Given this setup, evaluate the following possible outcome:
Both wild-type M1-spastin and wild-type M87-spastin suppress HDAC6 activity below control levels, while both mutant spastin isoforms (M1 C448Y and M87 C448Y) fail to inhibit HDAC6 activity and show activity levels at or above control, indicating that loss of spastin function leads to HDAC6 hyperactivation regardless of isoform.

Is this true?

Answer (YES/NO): NO